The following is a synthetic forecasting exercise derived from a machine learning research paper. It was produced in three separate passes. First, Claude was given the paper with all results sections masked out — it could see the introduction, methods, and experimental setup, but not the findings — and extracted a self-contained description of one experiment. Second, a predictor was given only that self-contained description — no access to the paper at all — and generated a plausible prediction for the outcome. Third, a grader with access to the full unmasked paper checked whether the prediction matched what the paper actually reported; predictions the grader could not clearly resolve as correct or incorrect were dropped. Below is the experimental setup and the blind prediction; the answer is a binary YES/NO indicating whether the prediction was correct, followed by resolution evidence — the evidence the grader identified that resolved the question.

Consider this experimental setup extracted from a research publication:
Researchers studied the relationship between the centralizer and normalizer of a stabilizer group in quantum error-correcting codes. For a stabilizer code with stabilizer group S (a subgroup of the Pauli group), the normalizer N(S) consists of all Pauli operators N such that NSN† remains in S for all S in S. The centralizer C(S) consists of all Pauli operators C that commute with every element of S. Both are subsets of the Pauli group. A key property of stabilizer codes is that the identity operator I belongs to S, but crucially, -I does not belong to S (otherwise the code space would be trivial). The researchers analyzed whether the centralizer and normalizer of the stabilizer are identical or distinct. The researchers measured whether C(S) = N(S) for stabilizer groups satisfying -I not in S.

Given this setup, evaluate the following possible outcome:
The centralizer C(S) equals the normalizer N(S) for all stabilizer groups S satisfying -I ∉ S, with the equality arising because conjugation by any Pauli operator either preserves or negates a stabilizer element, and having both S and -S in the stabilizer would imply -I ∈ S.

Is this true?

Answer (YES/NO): YES